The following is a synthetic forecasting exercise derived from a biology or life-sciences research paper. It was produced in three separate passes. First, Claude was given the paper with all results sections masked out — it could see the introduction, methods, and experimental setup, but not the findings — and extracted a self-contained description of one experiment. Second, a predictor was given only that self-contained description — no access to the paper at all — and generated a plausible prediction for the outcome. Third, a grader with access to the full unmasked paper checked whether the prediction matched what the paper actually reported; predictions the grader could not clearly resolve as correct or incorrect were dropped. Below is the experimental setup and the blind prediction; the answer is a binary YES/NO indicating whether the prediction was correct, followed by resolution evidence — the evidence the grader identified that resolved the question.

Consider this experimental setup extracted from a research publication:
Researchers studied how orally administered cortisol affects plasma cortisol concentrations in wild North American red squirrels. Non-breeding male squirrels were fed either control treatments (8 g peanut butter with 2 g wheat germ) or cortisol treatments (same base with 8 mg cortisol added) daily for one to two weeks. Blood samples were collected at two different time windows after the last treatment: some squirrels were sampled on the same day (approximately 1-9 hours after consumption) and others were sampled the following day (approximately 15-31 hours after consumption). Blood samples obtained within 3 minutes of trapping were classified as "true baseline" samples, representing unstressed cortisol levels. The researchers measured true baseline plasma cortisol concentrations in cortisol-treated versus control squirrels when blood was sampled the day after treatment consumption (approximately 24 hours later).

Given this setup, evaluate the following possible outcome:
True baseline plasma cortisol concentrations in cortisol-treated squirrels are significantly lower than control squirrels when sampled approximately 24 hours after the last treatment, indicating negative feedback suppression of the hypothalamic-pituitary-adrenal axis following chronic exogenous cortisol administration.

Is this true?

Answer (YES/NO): YES